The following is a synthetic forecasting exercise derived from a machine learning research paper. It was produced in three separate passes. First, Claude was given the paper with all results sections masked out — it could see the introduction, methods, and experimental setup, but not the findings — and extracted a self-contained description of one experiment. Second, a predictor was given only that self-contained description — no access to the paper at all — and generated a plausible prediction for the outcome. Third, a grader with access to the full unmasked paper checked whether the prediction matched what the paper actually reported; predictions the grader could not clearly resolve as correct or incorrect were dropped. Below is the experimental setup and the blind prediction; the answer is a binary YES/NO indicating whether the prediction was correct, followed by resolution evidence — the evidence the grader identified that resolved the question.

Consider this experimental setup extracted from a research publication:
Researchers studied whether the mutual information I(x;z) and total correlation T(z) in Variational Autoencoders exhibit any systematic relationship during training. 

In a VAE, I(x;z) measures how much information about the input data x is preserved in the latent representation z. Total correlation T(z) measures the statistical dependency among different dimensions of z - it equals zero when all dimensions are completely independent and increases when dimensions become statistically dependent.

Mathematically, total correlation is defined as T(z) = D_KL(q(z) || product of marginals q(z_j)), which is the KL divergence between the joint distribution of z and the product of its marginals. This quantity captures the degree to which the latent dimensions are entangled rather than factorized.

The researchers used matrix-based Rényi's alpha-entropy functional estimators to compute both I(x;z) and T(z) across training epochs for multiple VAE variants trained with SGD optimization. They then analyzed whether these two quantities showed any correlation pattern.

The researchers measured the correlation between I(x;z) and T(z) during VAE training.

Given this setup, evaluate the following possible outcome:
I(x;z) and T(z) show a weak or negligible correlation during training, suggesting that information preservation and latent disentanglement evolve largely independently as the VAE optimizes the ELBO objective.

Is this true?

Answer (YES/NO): NO